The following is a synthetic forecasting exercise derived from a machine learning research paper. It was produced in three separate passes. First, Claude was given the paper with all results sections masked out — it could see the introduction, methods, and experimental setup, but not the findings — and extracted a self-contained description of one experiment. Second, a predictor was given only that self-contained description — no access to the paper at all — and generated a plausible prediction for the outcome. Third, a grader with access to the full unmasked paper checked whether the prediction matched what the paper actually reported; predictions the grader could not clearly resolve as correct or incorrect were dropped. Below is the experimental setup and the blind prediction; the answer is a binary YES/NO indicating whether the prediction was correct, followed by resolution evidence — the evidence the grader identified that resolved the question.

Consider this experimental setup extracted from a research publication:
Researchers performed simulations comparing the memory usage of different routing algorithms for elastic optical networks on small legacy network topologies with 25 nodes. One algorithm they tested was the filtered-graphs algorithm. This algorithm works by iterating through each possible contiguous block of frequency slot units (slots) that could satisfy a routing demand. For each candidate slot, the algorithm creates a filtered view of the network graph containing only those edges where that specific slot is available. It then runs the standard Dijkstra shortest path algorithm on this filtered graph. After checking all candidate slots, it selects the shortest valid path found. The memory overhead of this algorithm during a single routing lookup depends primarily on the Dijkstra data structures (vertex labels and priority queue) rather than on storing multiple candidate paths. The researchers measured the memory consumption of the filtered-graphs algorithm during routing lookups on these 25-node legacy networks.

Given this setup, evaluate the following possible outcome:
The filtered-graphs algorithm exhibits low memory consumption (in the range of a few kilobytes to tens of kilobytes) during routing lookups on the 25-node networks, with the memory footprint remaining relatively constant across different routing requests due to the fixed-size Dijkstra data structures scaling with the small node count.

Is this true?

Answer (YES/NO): NO